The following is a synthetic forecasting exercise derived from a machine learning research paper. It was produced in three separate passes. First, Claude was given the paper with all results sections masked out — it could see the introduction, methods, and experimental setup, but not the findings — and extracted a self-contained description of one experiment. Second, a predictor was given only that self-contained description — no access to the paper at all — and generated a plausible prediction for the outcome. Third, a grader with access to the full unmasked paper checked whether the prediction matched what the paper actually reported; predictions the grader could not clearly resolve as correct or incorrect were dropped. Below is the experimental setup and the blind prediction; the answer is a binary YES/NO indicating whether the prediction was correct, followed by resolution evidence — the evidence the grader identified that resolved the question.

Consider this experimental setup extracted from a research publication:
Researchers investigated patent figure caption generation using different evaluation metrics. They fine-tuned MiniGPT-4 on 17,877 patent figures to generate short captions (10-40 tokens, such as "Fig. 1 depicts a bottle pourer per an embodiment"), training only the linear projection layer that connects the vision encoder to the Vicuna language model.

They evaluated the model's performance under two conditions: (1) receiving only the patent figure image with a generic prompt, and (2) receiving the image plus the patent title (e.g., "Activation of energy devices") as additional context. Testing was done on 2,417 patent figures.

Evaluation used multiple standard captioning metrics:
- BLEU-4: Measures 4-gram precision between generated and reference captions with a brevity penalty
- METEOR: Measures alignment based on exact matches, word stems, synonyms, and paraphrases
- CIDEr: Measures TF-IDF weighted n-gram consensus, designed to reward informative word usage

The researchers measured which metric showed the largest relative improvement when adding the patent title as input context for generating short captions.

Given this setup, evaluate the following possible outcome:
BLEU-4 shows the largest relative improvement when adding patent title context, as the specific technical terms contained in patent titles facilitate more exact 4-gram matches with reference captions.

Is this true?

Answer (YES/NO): NO